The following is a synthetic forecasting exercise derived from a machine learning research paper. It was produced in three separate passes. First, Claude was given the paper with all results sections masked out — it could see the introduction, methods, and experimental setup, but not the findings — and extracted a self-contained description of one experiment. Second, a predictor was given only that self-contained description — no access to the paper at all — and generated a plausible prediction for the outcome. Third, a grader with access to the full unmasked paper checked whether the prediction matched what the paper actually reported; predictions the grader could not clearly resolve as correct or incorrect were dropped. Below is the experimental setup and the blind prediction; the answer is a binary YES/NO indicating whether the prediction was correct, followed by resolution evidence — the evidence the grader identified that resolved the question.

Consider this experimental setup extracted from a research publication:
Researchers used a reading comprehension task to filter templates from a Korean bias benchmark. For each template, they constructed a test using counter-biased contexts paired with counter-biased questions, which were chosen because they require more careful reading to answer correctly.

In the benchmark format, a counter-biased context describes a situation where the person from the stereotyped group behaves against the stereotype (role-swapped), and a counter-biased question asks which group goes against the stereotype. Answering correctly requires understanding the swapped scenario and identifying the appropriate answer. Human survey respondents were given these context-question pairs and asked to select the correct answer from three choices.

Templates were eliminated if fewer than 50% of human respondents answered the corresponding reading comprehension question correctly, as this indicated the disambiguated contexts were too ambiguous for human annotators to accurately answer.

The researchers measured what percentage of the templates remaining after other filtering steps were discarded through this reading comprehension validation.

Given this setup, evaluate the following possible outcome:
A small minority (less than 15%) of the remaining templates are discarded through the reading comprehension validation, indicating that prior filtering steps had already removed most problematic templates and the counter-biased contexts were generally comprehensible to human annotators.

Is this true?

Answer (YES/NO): YES